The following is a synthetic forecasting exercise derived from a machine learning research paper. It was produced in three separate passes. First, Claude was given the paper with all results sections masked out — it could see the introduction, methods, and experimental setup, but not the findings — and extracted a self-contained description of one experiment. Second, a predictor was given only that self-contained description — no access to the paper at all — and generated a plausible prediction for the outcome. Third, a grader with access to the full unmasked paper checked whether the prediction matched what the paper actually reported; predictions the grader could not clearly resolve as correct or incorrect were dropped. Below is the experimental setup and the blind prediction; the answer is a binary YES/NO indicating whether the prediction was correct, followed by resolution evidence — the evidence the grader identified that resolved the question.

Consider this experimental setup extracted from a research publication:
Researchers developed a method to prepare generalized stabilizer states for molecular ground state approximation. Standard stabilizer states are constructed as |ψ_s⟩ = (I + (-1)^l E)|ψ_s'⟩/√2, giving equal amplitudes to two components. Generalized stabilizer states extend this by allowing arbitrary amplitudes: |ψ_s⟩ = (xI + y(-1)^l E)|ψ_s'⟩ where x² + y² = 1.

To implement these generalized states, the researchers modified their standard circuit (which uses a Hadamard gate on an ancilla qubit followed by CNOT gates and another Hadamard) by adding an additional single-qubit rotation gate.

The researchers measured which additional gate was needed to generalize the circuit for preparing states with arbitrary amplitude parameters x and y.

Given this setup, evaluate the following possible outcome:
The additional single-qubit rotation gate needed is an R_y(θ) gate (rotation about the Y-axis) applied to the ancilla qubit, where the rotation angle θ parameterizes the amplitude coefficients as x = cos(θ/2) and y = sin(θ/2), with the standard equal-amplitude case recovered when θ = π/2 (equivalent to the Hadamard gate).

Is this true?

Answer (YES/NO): YES